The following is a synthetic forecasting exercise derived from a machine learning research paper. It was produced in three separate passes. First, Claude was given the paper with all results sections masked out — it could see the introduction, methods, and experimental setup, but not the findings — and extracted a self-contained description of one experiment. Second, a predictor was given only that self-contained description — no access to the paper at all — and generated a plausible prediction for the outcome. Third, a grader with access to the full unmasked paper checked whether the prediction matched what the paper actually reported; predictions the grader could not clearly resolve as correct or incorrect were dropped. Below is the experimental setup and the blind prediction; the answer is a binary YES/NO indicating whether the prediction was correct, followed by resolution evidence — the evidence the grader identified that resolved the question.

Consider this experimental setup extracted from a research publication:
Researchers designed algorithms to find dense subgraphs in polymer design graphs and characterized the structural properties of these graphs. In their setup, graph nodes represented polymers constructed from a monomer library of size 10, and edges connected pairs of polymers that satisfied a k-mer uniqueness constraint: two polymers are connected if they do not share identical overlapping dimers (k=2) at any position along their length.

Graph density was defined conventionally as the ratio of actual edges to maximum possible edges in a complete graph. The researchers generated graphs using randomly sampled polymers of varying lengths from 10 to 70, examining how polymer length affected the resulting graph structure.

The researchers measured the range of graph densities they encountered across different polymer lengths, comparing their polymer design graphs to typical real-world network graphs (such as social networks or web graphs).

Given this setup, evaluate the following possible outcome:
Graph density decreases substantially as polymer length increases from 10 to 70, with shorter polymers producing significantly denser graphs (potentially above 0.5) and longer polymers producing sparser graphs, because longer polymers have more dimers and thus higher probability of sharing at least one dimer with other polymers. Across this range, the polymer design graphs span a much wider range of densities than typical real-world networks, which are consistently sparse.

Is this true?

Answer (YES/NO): YES